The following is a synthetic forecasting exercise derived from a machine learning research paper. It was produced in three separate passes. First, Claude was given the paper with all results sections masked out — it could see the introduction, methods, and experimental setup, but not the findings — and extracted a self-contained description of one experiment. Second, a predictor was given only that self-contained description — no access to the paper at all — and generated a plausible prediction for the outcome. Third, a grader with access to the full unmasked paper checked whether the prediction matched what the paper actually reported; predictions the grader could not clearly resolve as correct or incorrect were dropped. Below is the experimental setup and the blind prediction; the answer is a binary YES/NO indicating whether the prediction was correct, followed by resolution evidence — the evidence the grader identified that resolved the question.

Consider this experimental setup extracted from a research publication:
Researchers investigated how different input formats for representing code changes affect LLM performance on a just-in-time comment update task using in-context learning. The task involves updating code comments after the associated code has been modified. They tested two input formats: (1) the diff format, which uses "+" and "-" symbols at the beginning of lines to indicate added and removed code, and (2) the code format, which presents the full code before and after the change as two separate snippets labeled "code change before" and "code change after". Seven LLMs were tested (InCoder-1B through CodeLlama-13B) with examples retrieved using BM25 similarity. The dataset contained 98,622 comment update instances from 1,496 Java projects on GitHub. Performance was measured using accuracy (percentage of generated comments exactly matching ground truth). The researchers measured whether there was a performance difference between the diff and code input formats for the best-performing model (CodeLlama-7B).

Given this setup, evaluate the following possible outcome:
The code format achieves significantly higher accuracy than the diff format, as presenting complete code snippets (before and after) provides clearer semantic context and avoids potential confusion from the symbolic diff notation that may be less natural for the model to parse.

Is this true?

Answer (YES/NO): NO